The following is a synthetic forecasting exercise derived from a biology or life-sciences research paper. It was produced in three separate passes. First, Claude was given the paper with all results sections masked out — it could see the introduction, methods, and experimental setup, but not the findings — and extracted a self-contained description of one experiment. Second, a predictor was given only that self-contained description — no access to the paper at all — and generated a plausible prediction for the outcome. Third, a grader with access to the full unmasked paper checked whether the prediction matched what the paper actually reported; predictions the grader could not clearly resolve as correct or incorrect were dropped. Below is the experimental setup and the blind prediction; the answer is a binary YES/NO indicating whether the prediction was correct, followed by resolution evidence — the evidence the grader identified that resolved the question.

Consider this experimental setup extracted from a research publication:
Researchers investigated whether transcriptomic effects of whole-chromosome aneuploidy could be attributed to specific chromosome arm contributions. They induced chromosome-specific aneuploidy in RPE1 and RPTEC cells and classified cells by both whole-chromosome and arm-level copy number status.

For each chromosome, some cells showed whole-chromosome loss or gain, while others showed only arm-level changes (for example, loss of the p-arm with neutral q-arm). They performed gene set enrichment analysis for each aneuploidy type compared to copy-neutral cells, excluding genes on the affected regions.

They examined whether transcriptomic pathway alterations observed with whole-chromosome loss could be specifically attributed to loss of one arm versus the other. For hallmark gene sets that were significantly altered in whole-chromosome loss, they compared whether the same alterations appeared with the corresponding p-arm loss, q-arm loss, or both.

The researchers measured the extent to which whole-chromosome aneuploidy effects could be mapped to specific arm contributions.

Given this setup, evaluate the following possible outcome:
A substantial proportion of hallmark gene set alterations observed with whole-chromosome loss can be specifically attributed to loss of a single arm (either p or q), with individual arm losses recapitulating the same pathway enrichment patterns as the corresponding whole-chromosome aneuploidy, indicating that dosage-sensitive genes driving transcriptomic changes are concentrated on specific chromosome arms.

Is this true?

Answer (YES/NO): YES